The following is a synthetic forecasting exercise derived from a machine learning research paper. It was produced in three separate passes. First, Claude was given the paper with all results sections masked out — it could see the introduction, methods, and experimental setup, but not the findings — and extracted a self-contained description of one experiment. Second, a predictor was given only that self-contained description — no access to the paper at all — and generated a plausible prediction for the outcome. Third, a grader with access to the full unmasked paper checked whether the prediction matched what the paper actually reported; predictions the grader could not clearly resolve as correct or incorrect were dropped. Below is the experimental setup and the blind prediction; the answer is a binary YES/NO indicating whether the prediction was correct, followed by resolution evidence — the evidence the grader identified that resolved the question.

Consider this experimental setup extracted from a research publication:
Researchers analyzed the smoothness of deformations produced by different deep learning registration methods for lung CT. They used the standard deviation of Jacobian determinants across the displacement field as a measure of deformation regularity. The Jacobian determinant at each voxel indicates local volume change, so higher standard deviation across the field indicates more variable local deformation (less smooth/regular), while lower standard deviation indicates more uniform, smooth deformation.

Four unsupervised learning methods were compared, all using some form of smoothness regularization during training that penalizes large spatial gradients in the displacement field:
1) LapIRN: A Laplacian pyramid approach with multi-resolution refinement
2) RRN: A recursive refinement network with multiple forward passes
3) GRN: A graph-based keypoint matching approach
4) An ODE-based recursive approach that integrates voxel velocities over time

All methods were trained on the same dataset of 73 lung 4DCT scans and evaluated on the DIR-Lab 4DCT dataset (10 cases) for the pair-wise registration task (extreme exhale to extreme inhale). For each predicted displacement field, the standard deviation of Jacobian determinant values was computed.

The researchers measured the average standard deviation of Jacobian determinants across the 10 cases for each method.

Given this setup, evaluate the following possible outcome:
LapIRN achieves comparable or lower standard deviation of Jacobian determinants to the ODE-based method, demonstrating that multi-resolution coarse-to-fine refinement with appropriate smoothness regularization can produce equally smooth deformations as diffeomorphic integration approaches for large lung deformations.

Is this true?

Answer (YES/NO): NO